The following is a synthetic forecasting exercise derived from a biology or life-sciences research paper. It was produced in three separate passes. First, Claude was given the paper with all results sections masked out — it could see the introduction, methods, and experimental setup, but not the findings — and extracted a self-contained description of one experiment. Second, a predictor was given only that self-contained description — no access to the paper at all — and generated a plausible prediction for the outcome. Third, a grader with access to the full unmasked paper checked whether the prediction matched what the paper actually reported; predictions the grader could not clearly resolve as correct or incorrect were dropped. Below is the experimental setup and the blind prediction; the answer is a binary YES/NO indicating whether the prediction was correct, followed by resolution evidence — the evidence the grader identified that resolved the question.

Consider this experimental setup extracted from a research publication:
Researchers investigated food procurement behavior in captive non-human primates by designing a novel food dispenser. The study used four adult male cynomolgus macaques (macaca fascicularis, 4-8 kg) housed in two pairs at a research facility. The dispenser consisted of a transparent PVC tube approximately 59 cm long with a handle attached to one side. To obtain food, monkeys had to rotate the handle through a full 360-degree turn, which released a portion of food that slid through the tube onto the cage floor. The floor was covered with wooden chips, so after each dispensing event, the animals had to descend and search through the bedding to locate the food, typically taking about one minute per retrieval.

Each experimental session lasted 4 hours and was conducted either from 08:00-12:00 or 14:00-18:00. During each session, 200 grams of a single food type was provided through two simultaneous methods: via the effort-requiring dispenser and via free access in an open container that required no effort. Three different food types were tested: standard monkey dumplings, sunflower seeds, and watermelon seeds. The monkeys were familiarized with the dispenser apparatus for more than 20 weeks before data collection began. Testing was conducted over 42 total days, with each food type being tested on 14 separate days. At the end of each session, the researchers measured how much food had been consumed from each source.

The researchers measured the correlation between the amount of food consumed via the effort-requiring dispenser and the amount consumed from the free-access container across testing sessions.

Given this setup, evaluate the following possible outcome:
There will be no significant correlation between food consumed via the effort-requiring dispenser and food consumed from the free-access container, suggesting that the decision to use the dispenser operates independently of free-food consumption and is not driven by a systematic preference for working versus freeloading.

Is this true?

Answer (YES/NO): NO